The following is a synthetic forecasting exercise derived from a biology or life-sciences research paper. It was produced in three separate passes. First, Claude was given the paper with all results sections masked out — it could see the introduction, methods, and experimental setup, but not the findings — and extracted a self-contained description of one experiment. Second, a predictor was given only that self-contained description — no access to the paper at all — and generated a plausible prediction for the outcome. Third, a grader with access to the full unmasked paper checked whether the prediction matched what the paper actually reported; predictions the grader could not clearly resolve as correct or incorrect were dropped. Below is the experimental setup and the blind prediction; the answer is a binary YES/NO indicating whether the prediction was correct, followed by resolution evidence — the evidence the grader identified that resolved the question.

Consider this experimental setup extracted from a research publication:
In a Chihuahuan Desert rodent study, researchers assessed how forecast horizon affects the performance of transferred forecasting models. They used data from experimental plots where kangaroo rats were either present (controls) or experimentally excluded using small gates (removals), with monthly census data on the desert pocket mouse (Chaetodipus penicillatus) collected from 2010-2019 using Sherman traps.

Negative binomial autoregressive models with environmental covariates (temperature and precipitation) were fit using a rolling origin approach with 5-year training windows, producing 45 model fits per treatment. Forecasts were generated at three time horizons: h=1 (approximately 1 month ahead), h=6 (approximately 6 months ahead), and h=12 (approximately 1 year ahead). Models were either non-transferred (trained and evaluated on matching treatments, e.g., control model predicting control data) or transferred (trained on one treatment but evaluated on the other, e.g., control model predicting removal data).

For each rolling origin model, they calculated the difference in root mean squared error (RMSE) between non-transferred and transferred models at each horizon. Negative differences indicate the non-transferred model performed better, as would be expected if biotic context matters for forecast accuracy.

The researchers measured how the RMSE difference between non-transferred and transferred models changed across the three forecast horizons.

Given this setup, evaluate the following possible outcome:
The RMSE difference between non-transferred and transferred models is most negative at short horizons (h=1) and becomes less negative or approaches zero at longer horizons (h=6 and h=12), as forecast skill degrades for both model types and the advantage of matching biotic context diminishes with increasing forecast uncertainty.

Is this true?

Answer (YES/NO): NO